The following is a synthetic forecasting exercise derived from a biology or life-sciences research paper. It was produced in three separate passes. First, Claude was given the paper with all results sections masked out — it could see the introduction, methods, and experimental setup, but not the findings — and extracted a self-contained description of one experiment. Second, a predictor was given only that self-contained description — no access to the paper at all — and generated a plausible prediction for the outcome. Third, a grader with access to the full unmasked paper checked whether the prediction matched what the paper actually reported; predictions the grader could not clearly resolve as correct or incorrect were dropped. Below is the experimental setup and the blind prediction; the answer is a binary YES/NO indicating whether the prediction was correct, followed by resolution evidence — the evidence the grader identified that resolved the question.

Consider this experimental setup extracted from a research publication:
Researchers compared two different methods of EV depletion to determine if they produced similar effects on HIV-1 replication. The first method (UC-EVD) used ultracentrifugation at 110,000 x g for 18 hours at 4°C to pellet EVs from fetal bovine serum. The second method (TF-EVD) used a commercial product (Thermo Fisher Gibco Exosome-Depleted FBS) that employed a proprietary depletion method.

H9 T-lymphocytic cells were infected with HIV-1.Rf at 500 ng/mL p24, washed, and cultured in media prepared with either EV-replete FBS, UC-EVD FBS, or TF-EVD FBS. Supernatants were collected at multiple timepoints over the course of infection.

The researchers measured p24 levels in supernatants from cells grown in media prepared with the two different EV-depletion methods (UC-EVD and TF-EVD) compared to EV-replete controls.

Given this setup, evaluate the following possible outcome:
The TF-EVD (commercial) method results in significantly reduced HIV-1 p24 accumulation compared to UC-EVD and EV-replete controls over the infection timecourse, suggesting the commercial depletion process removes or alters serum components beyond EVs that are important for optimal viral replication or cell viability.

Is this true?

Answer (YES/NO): NO